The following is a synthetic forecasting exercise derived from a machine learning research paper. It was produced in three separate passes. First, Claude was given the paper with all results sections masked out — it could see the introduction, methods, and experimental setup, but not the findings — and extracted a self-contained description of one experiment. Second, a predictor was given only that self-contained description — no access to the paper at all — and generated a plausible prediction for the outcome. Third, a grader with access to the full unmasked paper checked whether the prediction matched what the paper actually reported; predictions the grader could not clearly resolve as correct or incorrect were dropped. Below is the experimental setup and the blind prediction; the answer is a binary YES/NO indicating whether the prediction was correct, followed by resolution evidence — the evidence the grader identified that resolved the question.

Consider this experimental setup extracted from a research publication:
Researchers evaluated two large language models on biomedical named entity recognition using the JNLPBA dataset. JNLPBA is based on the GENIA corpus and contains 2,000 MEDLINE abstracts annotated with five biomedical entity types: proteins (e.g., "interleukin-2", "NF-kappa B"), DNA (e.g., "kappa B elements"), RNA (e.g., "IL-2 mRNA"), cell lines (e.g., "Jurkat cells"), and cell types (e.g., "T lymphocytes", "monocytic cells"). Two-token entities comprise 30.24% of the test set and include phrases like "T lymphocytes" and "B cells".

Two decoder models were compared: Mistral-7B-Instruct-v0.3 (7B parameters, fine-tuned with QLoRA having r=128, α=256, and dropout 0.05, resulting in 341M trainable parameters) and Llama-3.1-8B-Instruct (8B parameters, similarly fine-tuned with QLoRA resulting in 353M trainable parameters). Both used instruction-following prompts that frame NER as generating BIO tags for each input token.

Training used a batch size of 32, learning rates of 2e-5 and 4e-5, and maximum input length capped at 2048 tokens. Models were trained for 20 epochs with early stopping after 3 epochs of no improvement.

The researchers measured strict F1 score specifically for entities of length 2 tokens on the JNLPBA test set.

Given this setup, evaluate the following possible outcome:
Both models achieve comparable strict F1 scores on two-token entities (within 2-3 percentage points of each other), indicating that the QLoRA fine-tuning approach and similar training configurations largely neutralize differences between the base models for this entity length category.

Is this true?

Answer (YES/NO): YES